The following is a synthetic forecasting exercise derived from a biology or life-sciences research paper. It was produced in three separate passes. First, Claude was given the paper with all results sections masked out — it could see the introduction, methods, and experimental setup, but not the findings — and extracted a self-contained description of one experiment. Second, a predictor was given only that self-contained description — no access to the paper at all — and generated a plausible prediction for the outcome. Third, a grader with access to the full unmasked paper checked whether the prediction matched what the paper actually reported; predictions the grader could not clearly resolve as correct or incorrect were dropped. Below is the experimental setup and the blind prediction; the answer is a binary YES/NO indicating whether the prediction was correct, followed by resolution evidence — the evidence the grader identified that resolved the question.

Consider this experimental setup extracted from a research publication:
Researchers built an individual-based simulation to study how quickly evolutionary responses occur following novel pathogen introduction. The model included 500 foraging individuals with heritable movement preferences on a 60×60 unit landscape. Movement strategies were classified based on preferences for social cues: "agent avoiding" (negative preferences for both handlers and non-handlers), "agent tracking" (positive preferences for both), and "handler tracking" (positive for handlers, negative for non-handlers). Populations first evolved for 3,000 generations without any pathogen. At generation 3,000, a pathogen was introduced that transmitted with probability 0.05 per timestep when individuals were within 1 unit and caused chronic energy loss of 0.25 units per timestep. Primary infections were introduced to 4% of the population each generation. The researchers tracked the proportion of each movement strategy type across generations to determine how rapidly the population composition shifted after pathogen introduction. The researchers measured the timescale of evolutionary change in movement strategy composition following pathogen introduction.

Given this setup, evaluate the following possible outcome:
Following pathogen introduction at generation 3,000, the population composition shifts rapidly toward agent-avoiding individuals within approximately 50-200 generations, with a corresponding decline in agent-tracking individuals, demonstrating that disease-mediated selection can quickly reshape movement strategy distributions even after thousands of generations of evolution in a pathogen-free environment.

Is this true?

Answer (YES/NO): NO